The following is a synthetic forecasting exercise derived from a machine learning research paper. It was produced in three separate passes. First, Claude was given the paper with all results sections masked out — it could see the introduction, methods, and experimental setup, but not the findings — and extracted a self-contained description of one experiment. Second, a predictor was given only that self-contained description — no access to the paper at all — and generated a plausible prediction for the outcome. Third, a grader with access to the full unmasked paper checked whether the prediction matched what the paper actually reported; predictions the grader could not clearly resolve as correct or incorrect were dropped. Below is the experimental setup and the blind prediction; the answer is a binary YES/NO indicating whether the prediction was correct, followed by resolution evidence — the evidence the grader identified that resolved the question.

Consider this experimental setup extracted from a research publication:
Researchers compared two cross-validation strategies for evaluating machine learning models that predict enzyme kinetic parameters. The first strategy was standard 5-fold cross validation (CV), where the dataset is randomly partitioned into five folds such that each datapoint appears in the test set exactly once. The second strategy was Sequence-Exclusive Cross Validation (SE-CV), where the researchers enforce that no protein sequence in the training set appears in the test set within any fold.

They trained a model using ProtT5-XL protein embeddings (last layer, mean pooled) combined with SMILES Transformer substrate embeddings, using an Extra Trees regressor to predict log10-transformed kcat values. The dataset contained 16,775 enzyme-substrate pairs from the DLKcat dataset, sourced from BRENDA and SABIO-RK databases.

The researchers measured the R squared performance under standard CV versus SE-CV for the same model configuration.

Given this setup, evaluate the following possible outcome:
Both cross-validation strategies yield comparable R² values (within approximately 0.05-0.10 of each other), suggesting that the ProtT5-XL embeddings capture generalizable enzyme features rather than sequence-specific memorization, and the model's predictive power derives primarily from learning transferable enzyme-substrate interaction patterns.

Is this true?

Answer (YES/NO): NO